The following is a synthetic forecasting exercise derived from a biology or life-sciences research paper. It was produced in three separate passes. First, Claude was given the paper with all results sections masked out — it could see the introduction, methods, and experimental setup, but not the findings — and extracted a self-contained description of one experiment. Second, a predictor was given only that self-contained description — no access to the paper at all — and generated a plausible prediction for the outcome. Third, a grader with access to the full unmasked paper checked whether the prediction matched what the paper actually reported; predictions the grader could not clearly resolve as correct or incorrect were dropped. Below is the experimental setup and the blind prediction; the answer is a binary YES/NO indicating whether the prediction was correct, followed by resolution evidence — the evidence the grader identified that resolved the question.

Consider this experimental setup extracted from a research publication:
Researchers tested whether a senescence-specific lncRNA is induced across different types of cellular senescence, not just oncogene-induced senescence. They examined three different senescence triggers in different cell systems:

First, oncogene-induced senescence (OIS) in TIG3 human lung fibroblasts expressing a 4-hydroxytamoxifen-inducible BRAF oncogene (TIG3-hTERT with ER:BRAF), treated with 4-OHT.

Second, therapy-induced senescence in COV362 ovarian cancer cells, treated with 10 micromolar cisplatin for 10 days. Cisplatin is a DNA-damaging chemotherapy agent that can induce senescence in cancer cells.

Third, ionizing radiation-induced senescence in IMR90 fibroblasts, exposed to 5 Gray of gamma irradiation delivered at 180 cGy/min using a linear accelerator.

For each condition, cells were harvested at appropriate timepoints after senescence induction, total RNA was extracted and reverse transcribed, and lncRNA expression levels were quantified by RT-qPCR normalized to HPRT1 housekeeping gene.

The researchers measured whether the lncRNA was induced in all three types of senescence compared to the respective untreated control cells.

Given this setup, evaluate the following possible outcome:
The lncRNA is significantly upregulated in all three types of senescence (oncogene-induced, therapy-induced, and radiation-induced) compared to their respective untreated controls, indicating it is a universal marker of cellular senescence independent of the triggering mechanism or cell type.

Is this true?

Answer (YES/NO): YES